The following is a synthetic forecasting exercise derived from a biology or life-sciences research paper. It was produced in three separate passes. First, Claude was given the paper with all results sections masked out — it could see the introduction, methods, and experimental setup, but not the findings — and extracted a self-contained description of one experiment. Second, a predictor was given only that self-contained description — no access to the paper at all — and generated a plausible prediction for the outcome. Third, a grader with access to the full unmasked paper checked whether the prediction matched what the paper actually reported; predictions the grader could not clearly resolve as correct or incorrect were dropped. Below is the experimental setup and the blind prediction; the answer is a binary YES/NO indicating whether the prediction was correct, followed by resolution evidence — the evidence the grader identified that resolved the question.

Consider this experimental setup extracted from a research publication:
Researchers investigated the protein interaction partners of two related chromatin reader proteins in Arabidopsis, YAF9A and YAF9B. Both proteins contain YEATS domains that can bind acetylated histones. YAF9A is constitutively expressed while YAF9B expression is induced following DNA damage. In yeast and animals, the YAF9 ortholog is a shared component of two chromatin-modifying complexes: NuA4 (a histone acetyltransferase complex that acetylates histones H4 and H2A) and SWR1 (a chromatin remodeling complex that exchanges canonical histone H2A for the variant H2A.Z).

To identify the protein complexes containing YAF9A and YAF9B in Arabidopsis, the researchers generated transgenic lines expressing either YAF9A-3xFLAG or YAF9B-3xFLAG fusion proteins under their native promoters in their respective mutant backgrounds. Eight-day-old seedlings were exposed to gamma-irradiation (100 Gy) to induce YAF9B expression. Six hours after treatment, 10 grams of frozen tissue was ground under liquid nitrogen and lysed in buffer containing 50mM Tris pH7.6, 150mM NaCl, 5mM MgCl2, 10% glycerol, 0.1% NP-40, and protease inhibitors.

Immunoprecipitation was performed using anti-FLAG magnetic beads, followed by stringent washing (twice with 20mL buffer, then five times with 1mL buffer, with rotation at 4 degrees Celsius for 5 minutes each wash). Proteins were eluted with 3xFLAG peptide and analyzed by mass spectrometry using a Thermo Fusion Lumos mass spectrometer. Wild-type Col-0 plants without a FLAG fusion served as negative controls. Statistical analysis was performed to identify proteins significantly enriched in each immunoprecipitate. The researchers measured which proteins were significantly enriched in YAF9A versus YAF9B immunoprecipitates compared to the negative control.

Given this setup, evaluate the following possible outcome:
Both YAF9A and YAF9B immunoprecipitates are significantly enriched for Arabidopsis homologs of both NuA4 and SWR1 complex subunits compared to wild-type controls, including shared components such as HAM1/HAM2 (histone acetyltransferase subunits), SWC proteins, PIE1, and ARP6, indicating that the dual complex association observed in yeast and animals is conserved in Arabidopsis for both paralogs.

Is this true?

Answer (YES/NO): NO